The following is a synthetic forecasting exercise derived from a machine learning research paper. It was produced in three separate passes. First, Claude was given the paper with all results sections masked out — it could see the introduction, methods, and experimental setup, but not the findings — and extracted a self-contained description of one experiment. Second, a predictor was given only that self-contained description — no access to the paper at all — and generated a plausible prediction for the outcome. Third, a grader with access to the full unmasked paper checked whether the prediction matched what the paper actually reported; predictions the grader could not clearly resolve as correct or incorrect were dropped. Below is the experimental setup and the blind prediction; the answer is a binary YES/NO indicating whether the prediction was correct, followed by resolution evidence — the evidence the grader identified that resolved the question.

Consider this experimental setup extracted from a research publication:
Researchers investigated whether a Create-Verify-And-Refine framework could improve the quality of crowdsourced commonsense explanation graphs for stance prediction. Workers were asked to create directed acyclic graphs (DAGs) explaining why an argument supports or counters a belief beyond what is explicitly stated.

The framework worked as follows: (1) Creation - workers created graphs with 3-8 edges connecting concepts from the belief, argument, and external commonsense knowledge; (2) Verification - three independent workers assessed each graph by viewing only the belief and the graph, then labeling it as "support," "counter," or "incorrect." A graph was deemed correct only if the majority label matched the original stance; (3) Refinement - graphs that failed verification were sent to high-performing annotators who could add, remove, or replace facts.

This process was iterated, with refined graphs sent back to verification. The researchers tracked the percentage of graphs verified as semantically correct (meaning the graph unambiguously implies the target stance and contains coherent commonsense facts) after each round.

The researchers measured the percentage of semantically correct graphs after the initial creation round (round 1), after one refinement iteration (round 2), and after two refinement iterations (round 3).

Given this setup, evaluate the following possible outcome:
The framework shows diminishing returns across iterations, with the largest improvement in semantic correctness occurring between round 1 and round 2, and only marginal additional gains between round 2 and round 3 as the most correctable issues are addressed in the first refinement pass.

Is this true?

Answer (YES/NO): NO